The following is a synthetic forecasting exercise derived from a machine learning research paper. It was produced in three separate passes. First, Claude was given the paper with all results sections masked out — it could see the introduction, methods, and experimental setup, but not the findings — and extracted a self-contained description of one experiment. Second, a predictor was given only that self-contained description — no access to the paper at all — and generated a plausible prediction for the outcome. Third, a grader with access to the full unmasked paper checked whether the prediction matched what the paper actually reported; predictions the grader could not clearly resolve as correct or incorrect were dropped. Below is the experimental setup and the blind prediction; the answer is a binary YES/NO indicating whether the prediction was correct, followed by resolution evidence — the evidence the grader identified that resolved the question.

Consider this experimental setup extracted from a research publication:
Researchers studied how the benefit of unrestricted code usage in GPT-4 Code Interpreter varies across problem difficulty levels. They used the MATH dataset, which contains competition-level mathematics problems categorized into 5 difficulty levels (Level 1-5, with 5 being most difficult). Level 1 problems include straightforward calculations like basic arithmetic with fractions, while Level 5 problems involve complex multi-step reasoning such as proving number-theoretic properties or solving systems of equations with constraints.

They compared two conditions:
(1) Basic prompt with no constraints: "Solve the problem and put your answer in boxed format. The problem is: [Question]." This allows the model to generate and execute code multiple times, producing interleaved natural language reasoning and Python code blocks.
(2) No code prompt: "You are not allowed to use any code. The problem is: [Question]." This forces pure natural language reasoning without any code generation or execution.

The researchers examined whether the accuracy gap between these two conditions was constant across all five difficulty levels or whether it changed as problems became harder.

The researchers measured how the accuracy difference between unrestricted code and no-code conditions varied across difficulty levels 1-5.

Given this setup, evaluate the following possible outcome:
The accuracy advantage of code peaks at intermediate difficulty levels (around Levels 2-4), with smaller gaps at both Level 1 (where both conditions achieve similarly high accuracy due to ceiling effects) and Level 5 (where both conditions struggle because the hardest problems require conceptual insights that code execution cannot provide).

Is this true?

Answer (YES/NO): NO